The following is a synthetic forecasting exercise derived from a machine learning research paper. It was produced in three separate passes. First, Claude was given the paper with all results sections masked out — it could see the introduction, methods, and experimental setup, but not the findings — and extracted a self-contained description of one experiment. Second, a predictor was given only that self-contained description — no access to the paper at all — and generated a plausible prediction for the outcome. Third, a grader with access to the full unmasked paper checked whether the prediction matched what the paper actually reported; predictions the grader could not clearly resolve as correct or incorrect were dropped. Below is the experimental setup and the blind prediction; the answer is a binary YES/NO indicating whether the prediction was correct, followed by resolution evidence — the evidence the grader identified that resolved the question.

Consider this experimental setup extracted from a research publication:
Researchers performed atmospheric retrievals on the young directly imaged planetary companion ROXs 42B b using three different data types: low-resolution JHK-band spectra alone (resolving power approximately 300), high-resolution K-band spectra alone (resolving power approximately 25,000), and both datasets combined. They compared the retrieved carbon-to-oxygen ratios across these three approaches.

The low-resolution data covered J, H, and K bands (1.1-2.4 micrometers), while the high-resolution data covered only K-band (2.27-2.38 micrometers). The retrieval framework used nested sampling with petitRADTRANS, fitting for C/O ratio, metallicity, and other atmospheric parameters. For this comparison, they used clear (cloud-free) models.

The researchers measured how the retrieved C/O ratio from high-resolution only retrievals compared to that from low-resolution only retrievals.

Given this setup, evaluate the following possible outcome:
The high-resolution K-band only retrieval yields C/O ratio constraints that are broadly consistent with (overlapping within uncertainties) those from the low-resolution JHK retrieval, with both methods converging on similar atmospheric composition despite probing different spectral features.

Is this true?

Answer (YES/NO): NO